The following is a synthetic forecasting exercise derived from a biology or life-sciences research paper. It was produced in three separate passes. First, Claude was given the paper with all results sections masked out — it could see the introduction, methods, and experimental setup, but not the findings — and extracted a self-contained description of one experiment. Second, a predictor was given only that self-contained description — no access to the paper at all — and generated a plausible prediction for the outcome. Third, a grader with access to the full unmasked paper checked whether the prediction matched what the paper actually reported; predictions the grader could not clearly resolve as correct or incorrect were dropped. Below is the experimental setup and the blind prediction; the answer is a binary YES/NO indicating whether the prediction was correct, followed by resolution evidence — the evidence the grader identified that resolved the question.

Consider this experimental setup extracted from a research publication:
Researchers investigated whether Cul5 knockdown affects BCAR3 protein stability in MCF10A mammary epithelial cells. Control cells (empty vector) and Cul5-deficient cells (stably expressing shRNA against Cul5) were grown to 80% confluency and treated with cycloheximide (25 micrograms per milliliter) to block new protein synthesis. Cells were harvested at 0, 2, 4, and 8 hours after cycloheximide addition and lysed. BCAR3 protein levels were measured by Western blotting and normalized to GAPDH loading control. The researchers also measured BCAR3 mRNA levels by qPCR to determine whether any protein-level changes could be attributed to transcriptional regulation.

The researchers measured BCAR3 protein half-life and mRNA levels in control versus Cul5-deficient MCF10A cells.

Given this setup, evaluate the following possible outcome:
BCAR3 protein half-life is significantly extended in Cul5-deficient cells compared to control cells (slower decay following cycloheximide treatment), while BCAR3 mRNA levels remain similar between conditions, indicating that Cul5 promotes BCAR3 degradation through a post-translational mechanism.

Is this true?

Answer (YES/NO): YES